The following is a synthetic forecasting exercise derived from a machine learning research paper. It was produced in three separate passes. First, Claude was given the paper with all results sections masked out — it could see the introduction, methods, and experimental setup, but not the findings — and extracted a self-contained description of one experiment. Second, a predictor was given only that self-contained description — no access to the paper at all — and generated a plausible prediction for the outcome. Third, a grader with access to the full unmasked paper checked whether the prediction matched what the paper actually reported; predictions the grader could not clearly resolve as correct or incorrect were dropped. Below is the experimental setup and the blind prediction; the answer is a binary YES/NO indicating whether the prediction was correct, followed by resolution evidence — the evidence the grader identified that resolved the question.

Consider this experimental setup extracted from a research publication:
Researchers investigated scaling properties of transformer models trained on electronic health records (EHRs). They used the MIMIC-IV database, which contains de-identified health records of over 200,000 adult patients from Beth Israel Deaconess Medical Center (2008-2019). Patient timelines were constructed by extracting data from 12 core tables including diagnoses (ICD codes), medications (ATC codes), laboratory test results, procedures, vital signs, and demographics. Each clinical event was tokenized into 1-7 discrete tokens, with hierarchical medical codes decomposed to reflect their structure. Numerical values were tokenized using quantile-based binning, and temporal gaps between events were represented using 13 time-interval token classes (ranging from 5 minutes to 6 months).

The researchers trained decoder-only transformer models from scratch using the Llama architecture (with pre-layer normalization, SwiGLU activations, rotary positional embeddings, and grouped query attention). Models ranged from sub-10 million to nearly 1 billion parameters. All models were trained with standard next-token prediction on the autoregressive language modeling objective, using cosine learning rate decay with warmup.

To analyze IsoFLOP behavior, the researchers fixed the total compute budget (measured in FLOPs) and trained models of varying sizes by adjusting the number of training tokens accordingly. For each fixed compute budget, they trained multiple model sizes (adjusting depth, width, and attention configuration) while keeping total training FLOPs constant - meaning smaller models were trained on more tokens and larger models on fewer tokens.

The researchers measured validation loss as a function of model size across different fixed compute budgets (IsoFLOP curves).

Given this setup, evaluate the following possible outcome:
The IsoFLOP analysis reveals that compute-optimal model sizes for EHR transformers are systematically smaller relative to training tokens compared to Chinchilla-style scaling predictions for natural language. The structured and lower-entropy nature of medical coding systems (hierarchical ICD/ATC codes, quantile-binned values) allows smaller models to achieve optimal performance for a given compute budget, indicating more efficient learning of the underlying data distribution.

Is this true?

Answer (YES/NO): NO